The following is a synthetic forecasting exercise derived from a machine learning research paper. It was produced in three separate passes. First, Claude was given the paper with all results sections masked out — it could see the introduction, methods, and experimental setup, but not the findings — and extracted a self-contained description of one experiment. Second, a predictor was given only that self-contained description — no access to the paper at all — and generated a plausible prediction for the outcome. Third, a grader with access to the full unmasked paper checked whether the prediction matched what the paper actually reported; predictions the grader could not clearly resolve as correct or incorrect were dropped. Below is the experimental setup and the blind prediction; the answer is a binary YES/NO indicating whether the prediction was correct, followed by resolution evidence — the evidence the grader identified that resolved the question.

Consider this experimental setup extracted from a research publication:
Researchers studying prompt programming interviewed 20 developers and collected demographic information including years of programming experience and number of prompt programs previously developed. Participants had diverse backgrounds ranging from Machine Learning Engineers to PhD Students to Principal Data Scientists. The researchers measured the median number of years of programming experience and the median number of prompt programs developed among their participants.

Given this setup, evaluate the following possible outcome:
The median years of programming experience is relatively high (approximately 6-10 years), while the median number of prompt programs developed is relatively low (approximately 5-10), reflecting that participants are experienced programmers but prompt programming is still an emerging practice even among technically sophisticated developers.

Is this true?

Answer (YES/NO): YES